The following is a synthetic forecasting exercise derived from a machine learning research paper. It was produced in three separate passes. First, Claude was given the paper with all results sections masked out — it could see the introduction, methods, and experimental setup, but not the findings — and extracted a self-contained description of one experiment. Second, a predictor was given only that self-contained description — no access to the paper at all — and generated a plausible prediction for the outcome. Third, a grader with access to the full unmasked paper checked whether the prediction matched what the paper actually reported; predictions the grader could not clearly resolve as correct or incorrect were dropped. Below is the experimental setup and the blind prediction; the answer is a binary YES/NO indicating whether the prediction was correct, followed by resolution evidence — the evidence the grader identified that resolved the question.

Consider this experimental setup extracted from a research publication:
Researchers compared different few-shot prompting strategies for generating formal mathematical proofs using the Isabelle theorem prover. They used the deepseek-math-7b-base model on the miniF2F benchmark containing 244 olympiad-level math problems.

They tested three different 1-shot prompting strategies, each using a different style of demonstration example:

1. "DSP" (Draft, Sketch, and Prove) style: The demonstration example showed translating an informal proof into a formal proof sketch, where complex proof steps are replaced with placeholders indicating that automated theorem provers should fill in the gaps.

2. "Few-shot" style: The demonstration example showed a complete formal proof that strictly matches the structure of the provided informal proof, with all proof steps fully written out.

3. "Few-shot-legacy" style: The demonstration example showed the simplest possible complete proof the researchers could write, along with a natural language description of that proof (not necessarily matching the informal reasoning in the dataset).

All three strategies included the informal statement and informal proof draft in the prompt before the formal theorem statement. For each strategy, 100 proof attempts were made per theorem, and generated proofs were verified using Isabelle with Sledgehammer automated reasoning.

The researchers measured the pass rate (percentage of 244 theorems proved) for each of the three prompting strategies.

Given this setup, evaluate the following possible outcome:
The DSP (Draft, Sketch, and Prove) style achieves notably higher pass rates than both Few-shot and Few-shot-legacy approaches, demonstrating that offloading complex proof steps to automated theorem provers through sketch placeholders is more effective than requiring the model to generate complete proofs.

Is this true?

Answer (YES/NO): NO